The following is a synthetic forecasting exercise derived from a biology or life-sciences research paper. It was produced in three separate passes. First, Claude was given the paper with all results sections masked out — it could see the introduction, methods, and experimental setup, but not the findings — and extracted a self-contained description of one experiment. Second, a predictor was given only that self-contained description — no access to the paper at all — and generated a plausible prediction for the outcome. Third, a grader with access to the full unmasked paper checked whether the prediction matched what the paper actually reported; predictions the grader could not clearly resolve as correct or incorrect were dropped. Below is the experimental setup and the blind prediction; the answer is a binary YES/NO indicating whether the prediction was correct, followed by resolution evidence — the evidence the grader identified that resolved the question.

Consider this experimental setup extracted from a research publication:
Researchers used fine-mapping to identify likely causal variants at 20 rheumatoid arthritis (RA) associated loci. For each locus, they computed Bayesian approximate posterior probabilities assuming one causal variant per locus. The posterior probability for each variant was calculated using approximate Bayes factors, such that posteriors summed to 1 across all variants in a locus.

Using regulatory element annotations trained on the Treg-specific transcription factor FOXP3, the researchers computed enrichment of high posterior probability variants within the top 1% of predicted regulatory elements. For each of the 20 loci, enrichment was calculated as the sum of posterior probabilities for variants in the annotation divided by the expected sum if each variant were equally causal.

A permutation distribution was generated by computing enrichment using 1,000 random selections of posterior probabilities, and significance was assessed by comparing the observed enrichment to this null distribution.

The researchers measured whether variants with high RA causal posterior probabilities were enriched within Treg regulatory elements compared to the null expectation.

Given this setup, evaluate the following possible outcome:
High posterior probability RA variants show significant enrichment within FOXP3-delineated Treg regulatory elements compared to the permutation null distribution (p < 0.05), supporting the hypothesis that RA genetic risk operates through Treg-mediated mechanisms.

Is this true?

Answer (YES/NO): YES